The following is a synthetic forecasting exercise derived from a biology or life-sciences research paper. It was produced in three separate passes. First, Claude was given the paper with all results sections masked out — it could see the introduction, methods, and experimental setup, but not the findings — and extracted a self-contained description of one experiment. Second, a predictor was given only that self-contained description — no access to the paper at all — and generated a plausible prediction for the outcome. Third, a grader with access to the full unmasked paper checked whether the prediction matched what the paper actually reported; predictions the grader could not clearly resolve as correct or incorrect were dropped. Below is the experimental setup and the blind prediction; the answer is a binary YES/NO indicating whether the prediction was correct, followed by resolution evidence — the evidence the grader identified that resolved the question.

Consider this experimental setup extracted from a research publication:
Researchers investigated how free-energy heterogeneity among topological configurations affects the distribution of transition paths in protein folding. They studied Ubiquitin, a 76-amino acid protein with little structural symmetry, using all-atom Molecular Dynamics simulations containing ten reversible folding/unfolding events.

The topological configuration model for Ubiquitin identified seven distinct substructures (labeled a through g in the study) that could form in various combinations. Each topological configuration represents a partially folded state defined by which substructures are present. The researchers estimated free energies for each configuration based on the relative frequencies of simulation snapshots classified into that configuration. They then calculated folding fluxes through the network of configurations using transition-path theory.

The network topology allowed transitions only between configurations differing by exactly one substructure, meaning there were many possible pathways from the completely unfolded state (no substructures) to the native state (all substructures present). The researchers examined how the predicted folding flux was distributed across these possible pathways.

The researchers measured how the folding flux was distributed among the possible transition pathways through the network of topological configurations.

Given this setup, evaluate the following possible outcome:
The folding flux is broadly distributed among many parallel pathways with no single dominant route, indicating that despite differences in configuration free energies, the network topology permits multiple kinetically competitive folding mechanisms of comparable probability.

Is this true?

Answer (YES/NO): NO